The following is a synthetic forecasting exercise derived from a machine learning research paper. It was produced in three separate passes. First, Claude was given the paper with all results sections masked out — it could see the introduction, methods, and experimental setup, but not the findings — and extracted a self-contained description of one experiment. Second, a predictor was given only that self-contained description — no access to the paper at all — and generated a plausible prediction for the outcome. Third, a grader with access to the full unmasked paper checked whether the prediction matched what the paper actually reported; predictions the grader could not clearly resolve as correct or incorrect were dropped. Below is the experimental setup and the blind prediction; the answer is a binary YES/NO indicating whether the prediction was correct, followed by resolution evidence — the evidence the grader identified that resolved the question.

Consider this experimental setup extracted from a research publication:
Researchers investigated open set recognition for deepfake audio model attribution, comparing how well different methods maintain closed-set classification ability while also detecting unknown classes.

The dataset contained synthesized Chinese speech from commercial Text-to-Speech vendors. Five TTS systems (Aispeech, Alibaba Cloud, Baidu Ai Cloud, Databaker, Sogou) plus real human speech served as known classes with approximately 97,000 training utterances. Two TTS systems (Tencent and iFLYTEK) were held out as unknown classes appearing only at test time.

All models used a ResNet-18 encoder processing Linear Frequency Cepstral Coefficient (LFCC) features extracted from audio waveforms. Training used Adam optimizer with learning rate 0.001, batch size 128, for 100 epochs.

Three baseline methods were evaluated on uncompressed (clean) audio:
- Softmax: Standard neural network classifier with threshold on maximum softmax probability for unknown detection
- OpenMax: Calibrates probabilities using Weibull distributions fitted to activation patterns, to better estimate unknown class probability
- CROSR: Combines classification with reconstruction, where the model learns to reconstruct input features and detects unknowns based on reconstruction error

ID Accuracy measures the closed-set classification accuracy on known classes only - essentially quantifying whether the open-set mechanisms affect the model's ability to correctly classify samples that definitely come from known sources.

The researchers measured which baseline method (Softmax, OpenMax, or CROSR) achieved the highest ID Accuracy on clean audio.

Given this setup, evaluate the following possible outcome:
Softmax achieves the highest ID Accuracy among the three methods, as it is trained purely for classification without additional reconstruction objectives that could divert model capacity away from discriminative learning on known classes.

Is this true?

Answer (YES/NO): YES